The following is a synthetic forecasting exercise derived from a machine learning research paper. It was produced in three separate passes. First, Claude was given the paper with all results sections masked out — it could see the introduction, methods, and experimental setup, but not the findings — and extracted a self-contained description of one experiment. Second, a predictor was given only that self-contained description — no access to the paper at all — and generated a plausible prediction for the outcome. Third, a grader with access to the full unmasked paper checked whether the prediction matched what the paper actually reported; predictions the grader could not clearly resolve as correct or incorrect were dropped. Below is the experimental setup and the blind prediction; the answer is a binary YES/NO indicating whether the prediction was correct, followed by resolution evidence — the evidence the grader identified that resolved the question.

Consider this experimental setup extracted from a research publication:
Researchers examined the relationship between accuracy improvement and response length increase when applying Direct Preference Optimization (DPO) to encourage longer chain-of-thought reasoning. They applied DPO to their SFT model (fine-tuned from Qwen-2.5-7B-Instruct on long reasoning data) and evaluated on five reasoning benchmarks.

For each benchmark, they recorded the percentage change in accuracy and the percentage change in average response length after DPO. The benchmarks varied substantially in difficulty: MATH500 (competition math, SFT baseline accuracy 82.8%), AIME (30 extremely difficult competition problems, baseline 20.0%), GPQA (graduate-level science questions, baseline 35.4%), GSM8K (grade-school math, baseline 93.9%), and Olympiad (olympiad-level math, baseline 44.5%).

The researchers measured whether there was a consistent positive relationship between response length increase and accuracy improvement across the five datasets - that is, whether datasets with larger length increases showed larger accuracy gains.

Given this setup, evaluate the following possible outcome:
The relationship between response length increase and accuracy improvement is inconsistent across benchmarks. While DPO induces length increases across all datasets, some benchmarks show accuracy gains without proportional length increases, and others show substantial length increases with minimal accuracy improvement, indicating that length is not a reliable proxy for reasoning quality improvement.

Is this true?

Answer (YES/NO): YES